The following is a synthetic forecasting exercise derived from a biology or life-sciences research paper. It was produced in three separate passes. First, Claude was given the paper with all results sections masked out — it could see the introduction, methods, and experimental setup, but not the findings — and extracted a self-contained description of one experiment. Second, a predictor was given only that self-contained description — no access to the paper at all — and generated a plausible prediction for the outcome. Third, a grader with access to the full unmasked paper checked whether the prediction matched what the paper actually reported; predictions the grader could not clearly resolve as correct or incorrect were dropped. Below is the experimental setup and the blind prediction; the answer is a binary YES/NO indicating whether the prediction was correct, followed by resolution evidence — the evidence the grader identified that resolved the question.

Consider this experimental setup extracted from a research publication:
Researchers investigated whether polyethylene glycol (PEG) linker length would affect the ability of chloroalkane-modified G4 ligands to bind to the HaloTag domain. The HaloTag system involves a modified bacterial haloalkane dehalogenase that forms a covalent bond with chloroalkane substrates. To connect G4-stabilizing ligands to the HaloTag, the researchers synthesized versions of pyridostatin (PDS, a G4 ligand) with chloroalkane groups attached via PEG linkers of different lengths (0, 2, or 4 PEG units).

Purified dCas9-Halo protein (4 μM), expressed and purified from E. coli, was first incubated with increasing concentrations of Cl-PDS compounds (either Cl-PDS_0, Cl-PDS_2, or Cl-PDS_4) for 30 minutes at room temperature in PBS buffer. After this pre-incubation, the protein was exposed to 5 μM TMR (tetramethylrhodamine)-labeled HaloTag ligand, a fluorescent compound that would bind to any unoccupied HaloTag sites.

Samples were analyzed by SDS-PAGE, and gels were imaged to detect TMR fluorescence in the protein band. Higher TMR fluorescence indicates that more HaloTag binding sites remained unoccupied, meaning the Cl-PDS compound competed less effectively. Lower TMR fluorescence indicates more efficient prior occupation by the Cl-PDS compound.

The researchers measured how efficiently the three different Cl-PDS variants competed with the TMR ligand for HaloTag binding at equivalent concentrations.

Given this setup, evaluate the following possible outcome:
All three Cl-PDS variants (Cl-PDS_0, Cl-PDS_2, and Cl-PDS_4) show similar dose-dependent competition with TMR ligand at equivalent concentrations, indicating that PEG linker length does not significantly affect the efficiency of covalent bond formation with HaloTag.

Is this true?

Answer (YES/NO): YES